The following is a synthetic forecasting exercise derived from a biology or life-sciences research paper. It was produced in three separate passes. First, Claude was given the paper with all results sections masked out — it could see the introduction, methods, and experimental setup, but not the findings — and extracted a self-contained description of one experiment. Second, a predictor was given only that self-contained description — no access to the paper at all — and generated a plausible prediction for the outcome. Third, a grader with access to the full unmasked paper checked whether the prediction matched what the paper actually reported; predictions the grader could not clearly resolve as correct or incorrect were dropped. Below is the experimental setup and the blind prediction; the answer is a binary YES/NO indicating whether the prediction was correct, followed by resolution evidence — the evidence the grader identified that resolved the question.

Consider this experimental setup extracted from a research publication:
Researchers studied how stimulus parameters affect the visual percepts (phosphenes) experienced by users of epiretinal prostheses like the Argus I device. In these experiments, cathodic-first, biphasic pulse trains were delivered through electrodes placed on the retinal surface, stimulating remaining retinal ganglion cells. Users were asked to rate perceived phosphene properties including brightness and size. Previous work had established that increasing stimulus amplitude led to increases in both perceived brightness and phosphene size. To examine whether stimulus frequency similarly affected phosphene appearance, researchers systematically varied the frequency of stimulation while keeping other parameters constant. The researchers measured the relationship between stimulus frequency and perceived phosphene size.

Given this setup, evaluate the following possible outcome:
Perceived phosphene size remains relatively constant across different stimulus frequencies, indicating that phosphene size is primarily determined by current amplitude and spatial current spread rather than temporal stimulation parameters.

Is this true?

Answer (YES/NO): YES